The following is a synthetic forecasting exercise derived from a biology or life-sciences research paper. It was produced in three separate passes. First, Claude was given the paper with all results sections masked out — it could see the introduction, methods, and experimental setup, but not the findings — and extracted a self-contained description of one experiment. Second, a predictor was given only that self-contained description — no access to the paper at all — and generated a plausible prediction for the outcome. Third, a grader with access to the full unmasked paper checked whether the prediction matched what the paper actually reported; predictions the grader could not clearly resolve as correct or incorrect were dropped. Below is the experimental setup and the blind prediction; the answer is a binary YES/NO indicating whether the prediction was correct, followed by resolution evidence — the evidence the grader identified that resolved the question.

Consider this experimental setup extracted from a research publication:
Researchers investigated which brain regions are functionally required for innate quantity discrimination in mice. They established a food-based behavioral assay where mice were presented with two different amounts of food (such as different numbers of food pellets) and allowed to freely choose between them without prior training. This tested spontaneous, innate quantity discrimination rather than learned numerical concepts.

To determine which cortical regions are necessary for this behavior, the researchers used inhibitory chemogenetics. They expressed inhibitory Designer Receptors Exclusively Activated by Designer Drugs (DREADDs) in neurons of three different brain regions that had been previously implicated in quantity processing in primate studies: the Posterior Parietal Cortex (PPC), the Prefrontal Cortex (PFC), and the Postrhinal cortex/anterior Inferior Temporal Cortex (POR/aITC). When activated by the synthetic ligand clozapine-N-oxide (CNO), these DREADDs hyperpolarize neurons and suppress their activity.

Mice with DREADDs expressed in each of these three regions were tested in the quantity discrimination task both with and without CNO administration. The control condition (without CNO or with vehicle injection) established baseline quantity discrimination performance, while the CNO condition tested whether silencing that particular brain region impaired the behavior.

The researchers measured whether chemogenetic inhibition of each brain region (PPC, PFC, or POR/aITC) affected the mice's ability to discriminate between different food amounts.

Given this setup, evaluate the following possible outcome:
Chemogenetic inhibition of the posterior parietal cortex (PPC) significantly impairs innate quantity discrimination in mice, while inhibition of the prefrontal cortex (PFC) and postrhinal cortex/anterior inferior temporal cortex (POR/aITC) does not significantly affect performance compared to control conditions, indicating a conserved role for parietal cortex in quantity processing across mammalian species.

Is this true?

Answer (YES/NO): YES